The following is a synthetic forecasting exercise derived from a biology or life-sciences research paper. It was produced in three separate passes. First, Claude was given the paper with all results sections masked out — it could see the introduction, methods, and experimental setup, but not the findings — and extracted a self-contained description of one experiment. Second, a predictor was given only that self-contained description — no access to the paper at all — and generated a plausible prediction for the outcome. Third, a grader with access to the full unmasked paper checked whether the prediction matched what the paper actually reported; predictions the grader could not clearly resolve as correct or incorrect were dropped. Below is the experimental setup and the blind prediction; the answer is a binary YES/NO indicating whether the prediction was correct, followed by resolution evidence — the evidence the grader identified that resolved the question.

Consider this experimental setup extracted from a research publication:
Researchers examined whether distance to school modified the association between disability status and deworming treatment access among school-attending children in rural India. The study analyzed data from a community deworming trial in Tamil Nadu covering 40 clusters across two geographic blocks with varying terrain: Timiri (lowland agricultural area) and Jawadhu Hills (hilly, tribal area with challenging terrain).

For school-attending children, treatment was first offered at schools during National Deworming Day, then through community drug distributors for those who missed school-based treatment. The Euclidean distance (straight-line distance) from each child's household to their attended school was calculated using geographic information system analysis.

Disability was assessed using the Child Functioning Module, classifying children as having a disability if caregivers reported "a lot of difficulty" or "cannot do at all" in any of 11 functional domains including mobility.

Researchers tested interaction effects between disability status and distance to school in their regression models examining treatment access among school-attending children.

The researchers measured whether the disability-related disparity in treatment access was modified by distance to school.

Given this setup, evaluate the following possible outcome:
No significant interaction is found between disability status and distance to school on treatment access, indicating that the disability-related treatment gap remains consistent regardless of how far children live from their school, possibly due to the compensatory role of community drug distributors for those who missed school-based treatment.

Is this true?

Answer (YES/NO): NO